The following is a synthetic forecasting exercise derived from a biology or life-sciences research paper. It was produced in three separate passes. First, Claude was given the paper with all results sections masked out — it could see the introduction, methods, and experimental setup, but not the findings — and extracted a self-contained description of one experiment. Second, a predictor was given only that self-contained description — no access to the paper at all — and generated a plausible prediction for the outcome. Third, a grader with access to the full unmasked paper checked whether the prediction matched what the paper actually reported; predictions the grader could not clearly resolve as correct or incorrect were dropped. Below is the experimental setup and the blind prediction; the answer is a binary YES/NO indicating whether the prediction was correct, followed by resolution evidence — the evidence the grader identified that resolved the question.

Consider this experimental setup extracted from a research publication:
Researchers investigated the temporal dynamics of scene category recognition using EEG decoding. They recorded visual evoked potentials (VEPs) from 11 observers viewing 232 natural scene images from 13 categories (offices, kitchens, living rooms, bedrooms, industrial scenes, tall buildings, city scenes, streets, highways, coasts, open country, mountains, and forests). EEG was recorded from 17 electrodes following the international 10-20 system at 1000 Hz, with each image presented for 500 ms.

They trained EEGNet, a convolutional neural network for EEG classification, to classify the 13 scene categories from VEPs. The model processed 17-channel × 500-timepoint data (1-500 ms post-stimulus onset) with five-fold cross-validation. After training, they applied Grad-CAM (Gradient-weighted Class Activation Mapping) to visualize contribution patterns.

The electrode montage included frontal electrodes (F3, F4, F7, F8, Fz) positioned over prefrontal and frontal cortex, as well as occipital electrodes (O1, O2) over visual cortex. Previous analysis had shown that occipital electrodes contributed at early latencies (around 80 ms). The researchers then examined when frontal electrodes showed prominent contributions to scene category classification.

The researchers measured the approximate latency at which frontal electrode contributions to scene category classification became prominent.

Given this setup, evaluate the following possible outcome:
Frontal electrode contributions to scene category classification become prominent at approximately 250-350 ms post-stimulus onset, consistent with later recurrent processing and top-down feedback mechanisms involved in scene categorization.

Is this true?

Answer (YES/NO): NO